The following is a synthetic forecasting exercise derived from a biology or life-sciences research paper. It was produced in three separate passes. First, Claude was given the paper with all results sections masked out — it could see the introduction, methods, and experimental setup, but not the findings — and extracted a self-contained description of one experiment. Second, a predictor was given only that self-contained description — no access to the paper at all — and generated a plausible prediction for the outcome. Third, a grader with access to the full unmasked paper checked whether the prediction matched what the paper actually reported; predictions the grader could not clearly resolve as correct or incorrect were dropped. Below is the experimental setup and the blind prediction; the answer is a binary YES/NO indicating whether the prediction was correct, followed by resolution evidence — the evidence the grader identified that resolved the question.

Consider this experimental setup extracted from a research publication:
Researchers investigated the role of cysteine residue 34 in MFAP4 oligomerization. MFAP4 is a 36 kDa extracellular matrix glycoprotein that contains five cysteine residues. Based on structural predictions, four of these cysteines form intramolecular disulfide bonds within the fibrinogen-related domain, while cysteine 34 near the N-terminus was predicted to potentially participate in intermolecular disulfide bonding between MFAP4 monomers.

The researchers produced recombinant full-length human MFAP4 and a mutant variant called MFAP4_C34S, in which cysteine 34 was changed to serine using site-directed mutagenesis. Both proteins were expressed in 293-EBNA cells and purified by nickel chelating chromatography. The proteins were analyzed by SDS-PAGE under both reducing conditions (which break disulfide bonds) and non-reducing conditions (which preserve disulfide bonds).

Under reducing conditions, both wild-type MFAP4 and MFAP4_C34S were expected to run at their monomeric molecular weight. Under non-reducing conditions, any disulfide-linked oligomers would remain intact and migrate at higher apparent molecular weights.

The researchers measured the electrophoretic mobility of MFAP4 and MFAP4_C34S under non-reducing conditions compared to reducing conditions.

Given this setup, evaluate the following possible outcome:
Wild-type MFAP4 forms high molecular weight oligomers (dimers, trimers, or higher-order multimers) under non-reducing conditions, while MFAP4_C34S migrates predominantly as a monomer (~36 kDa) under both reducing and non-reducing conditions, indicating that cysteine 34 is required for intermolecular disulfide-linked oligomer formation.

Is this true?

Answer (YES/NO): YES